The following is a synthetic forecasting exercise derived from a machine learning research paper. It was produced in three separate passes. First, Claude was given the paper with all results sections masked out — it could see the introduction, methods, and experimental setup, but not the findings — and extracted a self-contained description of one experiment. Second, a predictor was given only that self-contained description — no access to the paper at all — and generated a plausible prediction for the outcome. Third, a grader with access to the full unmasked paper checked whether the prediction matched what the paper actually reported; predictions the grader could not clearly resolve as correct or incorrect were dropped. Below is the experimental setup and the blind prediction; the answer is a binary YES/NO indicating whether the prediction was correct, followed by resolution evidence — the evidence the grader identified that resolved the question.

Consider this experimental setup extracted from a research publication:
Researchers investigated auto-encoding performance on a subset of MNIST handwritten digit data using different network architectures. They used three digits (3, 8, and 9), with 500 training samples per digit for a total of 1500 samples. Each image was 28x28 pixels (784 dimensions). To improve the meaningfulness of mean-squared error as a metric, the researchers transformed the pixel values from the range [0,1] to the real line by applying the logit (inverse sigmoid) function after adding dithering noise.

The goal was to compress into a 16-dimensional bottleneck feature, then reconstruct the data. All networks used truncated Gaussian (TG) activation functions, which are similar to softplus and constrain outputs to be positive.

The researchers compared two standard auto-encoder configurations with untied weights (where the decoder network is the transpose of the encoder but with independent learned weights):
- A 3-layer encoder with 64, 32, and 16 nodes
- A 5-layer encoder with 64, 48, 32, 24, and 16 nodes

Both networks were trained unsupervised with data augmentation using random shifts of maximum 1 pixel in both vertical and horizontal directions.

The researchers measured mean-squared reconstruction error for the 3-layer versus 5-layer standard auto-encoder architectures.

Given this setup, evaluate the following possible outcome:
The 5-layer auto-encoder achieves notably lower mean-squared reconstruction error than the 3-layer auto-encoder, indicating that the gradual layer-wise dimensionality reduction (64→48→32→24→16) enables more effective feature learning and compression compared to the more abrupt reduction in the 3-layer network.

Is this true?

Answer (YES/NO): NO